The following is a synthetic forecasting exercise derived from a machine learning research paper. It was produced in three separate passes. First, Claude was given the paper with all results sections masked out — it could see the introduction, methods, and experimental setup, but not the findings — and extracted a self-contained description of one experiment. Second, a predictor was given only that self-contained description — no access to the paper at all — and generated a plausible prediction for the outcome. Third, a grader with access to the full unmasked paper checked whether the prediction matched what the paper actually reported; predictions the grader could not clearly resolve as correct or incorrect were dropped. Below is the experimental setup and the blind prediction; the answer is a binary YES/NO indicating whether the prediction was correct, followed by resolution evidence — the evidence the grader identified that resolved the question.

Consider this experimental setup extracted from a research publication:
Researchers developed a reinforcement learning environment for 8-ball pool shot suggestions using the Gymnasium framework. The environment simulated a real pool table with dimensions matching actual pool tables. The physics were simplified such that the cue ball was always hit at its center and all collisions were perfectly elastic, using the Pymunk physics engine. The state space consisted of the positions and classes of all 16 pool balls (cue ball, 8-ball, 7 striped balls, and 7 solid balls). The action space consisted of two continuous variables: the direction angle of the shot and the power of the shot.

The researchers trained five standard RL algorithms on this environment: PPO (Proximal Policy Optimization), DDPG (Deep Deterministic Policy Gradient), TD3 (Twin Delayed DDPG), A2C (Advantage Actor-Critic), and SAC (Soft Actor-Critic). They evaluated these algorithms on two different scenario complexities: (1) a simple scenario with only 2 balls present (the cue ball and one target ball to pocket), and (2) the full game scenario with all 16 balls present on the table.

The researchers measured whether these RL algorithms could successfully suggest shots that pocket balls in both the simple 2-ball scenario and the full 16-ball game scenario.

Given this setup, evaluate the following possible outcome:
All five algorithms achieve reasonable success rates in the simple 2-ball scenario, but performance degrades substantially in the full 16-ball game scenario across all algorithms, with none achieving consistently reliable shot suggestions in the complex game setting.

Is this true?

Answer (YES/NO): YES